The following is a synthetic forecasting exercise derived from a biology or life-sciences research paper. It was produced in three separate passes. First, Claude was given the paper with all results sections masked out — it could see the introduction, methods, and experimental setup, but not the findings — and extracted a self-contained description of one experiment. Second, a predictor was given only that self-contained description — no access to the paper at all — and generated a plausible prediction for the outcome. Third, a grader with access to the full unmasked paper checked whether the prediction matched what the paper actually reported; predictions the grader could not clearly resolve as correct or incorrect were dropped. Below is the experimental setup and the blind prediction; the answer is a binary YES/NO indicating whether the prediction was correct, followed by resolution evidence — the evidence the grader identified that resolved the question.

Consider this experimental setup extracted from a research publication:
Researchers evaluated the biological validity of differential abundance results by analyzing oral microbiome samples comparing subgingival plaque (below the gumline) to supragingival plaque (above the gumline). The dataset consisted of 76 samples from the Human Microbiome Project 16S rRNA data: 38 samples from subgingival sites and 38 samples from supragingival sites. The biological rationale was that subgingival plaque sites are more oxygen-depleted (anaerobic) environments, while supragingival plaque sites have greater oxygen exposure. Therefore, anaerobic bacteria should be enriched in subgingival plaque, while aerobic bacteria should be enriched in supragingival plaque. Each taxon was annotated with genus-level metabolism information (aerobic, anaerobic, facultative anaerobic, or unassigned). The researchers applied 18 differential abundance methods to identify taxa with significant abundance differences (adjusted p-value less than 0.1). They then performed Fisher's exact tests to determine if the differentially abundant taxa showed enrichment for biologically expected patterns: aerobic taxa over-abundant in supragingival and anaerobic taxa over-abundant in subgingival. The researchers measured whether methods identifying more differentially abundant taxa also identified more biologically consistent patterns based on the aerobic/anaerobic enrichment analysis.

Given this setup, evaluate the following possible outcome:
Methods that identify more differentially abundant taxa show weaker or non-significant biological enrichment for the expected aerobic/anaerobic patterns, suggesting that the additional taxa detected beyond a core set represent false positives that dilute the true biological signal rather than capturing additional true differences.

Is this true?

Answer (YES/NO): NO